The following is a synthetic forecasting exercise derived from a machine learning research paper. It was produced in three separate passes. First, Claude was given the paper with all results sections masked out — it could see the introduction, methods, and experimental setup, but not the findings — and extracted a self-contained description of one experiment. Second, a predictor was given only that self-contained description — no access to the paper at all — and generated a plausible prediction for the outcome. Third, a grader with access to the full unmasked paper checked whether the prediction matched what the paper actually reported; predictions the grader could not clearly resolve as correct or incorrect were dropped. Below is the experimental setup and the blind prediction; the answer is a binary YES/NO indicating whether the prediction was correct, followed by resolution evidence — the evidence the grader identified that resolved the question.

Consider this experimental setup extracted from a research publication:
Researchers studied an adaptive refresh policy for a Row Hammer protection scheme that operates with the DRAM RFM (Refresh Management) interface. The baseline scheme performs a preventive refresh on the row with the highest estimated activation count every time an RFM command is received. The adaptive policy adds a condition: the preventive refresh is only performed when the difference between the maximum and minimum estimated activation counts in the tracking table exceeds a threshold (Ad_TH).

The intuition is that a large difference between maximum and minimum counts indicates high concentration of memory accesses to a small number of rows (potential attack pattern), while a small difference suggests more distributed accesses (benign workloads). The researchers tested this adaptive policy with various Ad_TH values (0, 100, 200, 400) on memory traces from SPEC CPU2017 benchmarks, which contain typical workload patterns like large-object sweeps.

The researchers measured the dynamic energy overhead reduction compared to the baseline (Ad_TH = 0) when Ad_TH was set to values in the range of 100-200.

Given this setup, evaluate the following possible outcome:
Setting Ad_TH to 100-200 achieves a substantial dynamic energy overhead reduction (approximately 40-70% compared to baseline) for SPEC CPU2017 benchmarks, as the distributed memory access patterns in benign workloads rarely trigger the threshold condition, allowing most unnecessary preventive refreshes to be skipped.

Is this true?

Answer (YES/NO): NO